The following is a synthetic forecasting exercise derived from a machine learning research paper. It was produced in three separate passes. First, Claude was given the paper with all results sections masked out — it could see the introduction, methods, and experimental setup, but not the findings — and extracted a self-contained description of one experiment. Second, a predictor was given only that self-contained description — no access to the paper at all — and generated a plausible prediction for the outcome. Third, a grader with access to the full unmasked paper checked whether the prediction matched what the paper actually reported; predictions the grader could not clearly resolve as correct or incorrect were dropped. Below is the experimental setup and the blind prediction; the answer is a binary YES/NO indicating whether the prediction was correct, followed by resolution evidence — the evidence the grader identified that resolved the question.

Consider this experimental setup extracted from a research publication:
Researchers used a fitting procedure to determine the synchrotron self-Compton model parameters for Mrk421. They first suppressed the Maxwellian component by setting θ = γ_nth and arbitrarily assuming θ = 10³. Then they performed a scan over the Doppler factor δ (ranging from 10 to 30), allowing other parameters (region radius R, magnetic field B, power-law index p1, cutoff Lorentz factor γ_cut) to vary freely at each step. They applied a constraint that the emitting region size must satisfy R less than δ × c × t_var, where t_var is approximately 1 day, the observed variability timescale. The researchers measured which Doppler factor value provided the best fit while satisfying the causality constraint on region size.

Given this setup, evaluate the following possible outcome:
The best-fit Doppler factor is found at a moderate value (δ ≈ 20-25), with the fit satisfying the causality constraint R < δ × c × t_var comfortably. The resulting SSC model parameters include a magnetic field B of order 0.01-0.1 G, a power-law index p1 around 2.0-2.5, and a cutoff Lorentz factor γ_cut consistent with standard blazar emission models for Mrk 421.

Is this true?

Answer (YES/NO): YES